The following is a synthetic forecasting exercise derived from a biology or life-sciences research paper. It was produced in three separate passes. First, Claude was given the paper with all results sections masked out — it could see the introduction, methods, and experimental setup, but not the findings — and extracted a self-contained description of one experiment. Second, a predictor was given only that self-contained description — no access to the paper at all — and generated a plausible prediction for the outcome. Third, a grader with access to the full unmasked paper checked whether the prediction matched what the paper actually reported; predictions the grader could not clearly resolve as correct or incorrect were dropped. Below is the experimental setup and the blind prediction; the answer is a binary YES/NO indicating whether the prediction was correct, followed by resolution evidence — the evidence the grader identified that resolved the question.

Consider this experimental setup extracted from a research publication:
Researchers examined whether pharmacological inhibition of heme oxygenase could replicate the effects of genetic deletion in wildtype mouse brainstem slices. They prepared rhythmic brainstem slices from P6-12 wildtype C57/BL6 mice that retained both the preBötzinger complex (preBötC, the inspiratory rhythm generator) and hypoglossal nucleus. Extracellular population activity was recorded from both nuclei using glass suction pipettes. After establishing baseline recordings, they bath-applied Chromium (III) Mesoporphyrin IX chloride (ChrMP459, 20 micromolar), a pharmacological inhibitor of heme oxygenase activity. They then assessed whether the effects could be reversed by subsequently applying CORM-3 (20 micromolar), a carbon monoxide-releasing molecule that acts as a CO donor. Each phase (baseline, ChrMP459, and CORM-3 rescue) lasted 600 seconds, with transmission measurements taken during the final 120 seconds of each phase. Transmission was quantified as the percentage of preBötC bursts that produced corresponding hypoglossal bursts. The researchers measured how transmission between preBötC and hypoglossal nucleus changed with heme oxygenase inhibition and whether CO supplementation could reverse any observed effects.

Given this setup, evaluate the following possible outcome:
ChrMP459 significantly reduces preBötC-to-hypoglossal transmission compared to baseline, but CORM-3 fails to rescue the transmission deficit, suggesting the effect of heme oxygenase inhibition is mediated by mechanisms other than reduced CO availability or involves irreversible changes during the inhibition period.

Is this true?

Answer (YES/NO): NO